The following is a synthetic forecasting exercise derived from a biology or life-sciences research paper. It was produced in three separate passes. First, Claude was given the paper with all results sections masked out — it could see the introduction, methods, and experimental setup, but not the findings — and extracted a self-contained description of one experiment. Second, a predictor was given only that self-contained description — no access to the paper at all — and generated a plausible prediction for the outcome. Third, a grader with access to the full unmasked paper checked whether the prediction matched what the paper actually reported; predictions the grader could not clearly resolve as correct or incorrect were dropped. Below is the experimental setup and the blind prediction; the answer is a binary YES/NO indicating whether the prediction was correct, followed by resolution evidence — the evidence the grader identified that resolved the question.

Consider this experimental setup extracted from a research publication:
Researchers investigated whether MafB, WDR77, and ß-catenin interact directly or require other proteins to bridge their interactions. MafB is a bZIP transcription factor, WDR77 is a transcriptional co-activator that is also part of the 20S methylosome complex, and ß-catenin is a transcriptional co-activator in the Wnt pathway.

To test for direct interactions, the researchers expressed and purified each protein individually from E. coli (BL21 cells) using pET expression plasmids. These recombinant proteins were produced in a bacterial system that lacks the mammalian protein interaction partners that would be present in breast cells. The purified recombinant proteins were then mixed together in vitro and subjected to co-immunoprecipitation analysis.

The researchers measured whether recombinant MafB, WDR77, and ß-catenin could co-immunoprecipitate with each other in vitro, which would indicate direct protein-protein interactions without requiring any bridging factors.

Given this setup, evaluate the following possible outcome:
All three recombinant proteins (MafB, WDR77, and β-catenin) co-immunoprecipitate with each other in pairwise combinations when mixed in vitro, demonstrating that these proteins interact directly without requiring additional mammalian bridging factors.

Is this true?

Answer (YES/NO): NO